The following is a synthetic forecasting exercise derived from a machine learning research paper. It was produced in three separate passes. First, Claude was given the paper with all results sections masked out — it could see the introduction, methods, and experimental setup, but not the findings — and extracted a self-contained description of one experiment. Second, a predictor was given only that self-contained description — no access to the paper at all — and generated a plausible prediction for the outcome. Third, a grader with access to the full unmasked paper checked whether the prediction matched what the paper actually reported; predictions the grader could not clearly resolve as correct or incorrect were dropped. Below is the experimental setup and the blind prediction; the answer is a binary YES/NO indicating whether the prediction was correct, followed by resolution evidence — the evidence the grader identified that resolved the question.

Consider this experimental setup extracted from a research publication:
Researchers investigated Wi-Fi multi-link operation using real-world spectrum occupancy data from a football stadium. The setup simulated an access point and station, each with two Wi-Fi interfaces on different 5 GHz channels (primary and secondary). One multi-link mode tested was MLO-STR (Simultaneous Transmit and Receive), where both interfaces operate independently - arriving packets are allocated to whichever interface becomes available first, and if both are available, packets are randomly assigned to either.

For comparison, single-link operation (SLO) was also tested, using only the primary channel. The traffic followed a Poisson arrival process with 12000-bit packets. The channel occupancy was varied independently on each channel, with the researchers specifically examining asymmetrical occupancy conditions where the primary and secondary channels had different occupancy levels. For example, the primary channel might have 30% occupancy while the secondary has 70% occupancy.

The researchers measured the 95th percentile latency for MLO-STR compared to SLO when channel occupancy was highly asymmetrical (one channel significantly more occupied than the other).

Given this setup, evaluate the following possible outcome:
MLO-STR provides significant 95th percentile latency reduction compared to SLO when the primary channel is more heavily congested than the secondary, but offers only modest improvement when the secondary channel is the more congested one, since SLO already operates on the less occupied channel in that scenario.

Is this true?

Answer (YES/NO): NO